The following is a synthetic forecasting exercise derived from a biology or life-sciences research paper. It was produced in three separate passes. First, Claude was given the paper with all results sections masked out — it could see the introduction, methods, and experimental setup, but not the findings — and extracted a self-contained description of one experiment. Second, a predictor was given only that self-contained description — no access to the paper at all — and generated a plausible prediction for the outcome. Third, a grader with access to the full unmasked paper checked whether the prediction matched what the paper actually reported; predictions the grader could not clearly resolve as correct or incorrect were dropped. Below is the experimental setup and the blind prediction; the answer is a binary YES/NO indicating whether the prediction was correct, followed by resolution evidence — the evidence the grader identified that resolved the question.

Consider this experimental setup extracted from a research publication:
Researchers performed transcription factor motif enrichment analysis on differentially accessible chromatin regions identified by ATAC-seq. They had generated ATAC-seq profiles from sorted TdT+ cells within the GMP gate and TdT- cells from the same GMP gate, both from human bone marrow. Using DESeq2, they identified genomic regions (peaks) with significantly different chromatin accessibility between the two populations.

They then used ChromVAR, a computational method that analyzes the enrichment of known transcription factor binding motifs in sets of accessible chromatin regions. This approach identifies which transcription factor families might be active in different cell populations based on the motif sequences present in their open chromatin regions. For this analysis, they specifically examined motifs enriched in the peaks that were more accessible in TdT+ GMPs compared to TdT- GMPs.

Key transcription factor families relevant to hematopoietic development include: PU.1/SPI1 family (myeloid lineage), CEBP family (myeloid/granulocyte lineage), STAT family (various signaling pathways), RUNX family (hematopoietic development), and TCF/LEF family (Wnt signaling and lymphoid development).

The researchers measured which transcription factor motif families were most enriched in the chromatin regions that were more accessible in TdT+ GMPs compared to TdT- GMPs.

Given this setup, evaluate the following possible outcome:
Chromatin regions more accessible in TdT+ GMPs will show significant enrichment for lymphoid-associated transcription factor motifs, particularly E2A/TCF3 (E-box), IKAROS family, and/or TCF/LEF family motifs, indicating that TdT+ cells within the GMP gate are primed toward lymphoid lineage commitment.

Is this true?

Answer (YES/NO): YES